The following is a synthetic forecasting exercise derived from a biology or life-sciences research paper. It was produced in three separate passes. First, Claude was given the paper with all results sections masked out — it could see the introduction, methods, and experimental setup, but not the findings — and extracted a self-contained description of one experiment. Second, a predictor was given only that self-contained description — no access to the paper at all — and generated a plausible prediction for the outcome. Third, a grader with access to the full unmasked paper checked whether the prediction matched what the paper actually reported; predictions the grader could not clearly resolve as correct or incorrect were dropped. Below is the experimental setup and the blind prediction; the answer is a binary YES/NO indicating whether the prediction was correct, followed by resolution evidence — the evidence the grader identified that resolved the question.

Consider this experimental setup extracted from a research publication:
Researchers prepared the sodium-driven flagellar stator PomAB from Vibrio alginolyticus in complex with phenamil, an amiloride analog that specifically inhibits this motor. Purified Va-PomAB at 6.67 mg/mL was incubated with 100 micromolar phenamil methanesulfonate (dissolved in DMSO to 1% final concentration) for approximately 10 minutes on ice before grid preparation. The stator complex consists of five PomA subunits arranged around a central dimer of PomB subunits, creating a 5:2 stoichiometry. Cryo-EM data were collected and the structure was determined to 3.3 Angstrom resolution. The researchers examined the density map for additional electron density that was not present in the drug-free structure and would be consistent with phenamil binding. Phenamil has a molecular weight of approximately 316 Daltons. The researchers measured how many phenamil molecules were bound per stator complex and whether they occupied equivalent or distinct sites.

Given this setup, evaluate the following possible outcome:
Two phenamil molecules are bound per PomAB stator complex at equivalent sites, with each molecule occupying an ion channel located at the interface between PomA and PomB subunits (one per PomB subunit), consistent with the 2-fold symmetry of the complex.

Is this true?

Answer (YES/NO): NO